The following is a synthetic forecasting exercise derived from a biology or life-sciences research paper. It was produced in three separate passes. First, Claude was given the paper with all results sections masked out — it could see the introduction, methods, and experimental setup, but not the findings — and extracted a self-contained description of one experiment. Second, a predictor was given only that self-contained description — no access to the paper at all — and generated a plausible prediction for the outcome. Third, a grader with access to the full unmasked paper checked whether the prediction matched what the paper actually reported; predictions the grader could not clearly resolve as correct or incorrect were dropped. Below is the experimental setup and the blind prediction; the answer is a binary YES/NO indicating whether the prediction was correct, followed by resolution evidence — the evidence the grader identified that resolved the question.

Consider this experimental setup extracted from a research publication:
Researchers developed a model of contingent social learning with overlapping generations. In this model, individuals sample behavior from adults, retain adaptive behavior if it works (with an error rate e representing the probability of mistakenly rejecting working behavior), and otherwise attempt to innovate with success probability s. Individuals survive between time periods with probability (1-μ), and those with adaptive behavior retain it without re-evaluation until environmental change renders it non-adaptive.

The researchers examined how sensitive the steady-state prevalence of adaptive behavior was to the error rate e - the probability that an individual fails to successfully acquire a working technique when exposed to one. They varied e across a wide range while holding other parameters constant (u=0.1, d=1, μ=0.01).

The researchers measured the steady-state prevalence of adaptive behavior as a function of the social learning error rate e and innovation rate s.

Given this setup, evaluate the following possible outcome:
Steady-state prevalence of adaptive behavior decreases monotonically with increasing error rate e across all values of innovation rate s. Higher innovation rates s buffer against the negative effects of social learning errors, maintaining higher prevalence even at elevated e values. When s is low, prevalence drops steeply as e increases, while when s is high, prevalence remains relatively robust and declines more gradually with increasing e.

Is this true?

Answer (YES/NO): NO